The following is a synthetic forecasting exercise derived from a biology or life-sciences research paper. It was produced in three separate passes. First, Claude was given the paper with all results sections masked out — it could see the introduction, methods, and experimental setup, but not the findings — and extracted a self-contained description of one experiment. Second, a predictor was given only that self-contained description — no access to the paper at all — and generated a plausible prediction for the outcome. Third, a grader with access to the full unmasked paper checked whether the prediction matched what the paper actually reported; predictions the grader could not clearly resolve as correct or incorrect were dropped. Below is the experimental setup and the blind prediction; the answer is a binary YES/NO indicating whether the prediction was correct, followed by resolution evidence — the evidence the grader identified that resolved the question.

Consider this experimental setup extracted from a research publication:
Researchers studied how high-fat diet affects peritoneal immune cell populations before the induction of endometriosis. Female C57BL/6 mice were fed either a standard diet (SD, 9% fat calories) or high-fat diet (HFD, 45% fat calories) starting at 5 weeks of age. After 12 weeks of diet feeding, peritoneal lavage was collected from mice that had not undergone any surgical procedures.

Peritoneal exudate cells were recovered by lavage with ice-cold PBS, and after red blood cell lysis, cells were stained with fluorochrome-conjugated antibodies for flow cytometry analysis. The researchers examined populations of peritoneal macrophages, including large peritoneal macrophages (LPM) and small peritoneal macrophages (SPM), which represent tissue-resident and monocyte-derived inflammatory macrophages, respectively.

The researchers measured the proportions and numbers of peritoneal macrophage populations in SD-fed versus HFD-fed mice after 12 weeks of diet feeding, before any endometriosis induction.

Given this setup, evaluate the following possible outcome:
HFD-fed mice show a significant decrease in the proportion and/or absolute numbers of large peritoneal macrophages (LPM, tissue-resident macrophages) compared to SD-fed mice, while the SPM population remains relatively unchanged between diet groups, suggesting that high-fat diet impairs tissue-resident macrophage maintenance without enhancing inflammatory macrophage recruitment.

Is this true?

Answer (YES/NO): NO